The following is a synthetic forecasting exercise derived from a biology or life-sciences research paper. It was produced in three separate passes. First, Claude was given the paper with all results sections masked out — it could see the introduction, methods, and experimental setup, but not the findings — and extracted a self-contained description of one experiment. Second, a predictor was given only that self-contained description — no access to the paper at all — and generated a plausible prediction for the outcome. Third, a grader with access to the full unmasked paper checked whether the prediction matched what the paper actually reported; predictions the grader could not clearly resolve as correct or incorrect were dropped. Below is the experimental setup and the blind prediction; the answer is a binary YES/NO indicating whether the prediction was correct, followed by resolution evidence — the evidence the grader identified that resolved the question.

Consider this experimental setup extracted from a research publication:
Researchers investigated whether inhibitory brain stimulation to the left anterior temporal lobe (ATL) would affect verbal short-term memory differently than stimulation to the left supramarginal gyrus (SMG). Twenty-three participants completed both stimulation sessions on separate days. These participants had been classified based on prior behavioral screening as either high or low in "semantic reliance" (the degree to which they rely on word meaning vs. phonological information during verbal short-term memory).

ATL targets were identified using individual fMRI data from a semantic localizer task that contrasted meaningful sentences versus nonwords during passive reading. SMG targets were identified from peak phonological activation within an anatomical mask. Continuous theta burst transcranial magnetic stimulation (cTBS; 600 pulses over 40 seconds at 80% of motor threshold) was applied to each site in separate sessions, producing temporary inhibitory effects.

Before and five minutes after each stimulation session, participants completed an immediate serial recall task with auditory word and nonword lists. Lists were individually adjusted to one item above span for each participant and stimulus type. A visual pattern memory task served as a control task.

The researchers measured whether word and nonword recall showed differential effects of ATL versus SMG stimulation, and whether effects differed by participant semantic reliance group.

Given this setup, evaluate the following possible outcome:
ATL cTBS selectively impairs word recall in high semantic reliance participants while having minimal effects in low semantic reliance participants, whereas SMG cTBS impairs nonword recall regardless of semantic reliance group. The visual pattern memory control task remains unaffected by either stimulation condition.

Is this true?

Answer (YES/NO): NO